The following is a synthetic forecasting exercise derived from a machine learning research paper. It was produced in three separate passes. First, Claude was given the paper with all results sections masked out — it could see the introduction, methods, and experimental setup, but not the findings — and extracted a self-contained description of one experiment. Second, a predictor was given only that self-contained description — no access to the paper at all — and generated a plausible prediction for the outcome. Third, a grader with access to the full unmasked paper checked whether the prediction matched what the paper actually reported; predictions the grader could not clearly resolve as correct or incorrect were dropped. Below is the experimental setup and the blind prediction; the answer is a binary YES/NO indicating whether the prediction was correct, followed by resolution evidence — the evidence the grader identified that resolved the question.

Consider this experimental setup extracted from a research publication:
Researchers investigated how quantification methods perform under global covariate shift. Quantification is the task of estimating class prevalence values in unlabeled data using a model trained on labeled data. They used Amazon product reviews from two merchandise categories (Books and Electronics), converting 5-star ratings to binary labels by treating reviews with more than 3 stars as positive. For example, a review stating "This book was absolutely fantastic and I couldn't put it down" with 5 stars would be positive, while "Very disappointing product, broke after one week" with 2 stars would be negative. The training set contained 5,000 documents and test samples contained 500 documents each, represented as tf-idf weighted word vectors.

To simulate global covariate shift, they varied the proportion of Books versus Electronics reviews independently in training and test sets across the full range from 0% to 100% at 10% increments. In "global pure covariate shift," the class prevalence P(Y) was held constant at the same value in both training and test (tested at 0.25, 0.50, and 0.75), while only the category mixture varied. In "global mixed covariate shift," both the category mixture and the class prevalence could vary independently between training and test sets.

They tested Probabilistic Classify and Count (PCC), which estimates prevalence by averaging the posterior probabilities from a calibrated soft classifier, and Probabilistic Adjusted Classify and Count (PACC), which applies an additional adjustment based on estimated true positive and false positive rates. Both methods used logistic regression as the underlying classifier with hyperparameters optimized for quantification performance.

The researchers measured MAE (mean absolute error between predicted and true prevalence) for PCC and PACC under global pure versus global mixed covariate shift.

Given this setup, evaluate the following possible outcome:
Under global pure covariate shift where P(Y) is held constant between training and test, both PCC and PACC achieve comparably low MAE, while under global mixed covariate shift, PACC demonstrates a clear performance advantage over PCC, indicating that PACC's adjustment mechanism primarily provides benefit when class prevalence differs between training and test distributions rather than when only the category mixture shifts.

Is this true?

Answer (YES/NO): NO